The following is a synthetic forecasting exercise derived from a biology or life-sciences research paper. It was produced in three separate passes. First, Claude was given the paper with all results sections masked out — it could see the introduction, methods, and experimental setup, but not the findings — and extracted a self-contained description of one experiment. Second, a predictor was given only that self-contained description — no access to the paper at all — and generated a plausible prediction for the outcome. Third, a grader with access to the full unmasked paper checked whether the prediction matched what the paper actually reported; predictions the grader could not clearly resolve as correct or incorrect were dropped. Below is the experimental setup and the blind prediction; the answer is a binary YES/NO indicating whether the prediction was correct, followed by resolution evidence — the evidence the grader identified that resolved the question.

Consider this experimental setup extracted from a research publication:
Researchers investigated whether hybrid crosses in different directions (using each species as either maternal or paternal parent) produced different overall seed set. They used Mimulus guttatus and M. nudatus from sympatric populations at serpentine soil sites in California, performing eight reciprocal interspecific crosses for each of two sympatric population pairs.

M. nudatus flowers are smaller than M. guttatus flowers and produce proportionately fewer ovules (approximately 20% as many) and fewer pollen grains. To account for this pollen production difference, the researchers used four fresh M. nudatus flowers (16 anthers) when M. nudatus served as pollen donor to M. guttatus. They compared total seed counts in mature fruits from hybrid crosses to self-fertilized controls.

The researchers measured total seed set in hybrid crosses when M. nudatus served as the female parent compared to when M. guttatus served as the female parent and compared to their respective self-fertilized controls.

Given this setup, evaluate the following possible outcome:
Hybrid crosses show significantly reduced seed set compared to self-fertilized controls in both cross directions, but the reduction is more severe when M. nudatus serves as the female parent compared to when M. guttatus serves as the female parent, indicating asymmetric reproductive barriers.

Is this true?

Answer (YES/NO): NO